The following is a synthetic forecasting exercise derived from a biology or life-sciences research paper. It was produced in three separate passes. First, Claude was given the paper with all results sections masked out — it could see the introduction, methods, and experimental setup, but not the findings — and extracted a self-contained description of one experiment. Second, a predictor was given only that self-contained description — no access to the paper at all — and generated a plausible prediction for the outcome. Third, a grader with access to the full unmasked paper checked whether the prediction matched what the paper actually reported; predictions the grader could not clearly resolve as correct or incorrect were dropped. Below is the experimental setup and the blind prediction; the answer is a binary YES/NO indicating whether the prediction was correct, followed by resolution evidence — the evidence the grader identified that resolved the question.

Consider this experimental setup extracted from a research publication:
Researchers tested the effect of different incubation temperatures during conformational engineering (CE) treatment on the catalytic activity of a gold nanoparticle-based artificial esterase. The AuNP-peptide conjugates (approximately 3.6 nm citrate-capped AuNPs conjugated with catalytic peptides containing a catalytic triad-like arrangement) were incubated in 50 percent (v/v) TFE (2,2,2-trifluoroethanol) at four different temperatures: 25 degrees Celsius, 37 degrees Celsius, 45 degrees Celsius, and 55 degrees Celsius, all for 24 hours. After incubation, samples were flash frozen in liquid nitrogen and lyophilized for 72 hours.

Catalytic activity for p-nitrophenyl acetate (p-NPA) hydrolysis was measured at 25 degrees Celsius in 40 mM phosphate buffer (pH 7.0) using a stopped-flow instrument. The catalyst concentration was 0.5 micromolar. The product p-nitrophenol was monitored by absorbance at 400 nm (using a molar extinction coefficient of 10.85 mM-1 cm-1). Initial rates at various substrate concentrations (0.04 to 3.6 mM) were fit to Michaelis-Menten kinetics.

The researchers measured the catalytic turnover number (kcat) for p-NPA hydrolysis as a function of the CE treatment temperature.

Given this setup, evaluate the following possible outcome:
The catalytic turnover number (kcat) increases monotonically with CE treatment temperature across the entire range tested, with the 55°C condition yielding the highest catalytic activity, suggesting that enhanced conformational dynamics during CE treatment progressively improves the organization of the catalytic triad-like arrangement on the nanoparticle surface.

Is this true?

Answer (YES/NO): NO